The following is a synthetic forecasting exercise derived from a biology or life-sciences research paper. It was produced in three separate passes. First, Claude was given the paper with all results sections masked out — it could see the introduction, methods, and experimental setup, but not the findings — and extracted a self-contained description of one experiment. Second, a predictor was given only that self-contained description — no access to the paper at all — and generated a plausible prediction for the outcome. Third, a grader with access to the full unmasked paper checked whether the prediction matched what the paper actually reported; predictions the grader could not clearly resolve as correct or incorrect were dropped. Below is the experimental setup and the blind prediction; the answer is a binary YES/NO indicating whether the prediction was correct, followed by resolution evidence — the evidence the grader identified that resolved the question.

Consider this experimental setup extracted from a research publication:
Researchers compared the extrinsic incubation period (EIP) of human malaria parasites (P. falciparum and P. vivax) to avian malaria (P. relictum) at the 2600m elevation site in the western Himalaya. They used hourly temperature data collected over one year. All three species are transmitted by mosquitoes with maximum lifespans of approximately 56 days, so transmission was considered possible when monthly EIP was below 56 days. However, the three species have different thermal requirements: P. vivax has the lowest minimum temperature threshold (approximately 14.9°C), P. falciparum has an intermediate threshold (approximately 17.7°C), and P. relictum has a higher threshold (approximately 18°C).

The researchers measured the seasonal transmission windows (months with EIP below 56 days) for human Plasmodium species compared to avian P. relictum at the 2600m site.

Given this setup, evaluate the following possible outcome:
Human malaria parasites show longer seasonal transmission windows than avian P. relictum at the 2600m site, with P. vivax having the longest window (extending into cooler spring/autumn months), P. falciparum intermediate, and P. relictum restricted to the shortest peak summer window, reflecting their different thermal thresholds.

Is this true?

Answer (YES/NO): NO